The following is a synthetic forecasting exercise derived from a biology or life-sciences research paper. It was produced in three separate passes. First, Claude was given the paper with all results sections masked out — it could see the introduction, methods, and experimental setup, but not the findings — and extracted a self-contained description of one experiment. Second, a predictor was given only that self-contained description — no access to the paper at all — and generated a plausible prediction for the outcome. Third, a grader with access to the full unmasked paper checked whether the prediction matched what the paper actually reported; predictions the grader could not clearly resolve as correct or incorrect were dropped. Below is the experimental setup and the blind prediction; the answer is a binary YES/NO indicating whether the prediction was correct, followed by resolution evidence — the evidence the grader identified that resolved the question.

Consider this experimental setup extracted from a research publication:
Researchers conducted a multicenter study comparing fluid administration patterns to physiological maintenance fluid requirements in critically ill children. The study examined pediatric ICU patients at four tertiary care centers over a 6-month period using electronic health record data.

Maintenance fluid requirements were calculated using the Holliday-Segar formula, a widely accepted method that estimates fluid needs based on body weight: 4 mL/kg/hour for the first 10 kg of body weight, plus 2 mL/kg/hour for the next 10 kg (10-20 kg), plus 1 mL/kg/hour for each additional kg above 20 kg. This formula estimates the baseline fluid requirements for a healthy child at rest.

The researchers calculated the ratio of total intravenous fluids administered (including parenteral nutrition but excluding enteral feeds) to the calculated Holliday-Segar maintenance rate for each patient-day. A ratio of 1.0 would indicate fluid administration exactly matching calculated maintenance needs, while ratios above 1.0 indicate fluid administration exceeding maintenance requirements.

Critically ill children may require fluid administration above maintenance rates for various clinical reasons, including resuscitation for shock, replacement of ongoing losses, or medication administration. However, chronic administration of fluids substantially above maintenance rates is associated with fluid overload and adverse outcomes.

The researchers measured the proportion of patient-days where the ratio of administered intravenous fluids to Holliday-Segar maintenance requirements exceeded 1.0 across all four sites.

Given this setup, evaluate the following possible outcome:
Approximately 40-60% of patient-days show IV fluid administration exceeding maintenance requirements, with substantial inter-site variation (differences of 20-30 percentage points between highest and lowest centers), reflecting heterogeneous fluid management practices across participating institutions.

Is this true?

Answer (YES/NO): NO